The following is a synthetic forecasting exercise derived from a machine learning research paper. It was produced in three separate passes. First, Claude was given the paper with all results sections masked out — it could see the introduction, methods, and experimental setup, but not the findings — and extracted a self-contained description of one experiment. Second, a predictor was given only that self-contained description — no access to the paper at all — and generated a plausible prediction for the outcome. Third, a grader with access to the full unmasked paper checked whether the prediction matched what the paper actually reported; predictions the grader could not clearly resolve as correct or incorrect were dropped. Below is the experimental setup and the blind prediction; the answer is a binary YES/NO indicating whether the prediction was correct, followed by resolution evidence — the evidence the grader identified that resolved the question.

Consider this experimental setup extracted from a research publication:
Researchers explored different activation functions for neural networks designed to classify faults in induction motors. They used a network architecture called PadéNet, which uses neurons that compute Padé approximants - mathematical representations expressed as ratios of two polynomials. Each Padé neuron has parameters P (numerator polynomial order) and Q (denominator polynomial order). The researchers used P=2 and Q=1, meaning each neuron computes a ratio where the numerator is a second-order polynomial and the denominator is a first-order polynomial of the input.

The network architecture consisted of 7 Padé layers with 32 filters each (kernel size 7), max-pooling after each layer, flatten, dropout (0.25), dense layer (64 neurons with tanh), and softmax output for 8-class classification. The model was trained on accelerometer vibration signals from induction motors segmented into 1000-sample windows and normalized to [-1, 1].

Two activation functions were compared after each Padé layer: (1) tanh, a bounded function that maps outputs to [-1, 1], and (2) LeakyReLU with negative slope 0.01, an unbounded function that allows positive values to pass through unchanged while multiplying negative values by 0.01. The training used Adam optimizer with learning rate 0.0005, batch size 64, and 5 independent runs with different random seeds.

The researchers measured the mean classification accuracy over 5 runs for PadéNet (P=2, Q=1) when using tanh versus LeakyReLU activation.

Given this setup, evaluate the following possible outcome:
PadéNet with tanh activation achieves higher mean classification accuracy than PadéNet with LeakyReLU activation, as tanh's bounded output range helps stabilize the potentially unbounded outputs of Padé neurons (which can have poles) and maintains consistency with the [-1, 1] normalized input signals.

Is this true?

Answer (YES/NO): NO